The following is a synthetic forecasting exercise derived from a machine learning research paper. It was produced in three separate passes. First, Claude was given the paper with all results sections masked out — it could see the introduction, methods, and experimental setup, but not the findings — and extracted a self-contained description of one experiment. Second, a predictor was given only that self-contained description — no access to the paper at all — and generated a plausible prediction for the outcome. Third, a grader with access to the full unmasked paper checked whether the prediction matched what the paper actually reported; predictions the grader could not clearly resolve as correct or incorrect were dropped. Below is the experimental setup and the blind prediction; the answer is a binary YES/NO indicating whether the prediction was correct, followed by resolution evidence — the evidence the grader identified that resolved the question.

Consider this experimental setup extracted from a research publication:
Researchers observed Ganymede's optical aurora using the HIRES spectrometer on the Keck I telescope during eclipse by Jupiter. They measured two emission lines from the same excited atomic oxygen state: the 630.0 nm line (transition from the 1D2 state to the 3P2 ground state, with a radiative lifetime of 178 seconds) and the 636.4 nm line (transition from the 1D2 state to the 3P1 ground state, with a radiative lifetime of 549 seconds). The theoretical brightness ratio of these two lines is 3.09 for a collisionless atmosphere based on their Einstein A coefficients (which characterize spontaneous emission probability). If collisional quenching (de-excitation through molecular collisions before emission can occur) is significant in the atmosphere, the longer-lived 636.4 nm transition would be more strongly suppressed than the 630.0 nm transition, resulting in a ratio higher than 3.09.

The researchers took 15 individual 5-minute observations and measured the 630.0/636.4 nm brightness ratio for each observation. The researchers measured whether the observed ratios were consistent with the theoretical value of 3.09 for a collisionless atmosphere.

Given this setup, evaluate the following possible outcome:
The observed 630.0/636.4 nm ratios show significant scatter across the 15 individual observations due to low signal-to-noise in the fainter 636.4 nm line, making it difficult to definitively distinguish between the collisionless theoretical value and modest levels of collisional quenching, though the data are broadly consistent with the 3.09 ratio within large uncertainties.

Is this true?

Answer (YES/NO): NO